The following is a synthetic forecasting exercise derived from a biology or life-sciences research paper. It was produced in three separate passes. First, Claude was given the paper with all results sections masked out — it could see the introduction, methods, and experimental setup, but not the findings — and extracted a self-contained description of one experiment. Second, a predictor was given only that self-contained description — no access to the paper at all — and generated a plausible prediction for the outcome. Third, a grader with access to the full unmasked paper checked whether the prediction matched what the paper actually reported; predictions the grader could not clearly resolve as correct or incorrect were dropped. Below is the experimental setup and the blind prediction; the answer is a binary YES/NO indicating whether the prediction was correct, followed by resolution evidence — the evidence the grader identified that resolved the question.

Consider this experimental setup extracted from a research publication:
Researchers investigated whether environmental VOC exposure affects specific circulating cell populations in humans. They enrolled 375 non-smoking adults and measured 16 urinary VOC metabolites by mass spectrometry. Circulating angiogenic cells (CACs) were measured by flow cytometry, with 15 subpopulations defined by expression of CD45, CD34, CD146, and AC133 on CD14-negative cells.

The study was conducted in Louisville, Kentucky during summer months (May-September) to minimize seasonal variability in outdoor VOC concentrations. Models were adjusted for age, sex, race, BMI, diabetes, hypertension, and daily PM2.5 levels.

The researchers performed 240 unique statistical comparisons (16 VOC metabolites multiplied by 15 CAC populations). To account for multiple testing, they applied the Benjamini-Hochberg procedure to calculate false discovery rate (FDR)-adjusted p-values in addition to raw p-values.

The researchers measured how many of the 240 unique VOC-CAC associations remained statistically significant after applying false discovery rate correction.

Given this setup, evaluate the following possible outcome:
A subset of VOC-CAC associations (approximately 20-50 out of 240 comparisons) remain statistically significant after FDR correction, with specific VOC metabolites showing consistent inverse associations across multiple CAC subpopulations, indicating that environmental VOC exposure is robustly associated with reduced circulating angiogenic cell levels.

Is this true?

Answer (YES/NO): NO